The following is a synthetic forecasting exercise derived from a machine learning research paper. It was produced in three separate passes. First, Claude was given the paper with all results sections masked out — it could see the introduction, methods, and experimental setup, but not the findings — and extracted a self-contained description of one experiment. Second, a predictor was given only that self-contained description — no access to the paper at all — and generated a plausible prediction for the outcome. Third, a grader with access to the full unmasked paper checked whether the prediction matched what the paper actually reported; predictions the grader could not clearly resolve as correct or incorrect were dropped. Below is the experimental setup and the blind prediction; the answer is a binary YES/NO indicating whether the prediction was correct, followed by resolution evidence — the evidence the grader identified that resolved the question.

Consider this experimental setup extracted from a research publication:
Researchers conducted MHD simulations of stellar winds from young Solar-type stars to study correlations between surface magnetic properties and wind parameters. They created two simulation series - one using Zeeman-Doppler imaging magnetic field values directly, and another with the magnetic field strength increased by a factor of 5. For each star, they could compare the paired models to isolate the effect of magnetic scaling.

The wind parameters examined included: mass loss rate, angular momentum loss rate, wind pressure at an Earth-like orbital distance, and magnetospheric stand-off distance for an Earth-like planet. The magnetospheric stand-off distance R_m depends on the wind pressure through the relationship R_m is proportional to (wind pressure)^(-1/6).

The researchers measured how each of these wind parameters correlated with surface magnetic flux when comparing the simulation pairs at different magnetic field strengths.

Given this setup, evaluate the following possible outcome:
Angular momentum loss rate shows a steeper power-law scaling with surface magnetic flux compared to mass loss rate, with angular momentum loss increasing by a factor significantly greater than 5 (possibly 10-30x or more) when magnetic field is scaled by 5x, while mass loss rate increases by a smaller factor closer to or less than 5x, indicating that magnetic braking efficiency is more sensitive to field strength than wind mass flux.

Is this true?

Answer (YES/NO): NO